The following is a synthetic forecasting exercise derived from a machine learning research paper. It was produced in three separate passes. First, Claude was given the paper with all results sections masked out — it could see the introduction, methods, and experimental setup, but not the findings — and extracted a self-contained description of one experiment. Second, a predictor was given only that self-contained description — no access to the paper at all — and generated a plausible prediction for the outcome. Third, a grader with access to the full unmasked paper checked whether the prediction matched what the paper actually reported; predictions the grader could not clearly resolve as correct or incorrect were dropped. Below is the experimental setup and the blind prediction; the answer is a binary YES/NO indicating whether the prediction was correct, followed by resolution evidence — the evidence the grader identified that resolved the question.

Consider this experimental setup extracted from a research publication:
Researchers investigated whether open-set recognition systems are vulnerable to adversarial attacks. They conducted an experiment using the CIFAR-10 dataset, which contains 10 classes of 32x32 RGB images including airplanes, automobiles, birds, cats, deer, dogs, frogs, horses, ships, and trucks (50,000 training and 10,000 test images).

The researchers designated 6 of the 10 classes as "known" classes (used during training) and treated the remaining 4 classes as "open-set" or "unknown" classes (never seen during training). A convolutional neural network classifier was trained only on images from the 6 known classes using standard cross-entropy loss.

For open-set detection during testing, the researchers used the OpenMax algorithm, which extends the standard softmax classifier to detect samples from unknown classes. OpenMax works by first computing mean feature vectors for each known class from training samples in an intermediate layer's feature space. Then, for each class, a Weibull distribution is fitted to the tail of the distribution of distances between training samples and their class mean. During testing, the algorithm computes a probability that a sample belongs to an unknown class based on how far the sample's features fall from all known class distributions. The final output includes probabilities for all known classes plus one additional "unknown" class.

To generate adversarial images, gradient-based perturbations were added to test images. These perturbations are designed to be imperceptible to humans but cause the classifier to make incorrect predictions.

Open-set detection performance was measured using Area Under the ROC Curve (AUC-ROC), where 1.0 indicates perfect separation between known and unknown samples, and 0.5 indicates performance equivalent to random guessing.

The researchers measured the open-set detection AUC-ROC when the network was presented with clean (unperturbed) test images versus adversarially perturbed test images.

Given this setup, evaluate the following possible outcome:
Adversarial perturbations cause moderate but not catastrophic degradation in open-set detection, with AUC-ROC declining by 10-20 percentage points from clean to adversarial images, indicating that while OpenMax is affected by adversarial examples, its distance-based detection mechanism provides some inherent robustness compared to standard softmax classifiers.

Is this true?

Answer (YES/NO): NO